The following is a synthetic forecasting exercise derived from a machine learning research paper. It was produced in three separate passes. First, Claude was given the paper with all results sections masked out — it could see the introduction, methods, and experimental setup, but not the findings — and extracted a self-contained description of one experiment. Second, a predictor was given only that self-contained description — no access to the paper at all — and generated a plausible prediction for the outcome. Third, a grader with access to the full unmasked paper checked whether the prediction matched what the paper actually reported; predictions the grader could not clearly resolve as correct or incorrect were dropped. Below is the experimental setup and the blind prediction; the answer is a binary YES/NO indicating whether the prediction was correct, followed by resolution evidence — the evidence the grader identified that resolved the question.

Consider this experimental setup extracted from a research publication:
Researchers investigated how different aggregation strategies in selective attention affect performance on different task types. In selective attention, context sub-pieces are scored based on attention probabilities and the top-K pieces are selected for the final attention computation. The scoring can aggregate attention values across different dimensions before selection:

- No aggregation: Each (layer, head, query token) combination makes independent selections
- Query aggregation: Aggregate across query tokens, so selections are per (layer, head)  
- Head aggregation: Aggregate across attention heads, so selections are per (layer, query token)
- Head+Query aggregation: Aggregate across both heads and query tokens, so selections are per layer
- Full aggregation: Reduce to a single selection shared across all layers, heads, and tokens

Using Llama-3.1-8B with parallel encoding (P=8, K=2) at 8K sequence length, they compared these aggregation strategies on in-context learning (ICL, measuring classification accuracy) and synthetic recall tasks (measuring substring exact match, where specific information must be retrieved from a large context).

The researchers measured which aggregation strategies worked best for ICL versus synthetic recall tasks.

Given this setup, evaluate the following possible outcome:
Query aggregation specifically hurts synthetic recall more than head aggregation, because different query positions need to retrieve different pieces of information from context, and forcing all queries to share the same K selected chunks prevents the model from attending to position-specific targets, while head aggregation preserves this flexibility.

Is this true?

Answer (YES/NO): NO